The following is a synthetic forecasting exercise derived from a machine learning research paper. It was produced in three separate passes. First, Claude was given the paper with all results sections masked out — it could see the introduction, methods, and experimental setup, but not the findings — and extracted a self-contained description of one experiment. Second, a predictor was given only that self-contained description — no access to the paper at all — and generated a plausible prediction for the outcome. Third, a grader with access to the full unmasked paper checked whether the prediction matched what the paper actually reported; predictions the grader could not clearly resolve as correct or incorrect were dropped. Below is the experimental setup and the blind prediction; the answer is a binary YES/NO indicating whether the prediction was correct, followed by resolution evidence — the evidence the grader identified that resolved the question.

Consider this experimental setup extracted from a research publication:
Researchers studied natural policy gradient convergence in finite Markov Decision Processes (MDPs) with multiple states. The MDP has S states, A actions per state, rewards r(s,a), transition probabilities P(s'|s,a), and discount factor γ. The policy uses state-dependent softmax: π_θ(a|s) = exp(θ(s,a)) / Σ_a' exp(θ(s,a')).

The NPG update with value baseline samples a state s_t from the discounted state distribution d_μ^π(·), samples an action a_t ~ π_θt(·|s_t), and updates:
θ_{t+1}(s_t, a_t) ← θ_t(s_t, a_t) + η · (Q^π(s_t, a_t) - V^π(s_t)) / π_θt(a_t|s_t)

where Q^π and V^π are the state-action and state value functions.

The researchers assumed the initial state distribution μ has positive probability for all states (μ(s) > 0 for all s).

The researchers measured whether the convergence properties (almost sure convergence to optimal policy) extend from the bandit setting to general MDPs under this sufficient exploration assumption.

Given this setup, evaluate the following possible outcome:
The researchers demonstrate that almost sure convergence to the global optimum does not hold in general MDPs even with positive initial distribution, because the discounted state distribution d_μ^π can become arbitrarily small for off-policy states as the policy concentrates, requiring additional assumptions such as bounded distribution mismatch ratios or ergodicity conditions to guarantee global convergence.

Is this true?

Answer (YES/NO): NO